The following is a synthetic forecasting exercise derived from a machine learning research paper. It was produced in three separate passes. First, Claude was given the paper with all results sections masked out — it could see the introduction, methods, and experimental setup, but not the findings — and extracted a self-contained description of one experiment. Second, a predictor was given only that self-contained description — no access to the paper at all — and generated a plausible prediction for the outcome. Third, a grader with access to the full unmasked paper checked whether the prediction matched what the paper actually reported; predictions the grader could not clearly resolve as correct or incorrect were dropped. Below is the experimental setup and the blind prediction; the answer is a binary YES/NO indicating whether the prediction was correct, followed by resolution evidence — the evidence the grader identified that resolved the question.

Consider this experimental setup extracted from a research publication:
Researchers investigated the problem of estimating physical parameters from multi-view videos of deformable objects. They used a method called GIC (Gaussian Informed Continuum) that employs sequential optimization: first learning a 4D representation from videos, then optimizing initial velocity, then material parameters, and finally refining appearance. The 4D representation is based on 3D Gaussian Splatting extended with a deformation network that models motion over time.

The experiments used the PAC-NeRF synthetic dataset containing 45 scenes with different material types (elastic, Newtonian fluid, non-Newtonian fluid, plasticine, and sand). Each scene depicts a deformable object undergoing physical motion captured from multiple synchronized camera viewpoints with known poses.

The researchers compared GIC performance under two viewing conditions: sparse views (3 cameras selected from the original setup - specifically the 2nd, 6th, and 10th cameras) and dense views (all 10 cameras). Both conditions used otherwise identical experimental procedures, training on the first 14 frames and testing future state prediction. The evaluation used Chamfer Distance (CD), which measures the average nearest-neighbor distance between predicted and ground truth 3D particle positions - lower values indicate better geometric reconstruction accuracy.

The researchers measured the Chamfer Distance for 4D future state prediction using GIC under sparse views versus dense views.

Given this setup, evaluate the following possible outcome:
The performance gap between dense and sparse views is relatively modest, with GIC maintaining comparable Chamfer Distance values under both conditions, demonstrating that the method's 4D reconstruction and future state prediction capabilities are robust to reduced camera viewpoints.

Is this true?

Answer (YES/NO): NO